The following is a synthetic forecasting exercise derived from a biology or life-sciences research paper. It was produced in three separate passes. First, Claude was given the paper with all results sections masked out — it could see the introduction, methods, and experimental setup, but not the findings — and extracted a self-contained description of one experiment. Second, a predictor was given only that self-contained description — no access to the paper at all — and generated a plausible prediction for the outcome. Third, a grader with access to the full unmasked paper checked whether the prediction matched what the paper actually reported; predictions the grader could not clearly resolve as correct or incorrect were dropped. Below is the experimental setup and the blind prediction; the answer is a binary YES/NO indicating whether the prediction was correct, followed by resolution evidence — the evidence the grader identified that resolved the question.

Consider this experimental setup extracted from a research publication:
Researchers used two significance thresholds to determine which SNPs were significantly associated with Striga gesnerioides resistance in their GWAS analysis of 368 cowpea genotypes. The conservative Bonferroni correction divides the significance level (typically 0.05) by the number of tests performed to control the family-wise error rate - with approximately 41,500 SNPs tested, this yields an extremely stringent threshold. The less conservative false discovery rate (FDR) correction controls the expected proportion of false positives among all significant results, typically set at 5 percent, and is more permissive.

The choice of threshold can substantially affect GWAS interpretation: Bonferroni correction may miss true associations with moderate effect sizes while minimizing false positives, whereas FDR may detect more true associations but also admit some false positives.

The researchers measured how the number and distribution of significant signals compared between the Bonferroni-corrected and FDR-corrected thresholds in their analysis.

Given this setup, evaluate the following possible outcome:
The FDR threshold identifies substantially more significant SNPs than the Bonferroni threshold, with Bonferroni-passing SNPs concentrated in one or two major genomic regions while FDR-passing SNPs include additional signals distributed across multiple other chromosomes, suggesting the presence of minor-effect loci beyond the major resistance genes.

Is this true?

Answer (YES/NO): NO